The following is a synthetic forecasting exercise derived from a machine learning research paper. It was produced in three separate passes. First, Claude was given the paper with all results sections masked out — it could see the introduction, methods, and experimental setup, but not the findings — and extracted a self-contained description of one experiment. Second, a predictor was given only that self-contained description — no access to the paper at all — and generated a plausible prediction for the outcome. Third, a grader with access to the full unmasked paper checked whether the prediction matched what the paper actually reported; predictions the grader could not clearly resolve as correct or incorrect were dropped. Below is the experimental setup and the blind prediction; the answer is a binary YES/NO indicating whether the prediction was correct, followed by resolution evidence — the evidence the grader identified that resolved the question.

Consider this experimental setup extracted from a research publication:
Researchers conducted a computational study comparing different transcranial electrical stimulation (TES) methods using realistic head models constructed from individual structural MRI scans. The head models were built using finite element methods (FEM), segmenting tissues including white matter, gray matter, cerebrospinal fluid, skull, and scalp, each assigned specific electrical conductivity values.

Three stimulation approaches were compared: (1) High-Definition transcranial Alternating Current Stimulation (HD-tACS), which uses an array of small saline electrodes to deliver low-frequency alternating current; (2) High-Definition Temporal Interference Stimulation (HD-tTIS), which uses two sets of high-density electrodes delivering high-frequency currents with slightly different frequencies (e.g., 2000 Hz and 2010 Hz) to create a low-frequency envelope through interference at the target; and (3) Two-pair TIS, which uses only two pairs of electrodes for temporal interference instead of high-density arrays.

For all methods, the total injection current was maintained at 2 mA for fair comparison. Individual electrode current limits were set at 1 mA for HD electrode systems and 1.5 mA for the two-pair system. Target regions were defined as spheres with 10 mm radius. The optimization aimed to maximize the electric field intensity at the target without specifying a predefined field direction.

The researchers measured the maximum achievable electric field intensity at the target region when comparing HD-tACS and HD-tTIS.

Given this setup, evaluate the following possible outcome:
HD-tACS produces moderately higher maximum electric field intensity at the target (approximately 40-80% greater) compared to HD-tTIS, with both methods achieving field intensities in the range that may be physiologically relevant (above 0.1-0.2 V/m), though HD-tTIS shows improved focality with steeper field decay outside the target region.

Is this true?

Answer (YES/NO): NO